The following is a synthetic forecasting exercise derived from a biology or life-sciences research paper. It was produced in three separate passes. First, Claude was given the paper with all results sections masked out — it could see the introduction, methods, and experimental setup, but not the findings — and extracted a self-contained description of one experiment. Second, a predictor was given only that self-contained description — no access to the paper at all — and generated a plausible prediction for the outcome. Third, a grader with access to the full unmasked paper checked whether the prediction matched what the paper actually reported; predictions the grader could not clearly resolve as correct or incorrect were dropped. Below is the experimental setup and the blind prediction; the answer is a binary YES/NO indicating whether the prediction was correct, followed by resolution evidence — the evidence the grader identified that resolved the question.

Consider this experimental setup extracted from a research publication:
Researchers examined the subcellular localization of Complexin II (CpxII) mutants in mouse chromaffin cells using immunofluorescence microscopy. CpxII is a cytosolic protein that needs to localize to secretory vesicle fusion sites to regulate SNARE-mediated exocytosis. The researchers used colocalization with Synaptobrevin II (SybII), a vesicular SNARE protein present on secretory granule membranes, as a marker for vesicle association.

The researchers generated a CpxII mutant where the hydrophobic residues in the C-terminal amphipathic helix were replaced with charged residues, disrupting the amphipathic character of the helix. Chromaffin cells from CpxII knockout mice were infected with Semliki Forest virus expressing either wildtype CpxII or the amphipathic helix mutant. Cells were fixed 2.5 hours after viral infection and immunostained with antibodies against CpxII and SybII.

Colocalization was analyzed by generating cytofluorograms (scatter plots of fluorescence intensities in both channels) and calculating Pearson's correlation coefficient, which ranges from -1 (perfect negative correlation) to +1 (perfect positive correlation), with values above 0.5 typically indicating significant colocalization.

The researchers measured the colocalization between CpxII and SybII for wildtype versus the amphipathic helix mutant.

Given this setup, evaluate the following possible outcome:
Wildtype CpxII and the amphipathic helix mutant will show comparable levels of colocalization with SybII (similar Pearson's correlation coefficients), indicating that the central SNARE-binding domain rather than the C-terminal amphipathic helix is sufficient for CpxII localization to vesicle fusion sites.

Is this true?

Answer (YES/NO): YES